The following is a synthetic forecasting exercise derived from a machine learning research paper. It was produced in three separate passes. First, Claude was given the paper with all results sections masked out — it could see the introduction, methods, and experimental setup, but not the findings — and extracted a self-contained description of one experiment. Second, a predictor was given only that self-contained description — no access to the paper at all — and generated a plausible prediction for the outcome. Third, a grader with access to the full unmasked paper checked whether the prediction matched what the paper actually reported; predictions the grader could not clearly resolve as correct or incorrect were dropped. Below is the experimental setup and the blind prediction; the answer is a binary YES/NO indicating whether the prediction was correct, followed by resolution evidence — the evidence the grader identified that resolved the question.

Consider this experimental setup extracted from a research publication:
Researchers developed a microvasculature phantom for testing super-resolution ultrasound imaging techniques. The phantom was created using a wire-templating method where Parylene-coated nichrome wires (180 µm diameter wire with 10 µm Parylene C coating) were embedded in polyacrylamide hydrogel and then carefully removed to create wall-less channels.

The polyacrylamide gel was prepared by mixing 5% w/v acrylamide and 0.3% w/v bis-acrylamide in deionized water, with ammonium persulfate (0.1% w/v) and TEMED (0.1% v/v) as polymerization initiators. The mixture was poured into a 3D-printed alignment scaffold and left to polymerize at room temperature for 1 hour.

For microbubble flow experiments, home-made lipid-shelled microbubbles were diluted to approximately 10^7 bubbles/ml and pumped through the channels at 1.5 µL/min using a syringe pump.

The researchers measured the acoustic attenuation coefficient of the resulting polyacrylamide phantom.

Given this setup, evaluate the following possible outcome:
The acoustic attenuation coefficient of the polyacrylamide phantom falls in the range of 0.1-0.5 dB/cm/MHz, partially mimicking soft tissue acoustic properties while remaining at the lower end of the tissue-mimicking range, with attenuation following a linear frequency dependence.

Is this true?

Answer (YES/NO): NO